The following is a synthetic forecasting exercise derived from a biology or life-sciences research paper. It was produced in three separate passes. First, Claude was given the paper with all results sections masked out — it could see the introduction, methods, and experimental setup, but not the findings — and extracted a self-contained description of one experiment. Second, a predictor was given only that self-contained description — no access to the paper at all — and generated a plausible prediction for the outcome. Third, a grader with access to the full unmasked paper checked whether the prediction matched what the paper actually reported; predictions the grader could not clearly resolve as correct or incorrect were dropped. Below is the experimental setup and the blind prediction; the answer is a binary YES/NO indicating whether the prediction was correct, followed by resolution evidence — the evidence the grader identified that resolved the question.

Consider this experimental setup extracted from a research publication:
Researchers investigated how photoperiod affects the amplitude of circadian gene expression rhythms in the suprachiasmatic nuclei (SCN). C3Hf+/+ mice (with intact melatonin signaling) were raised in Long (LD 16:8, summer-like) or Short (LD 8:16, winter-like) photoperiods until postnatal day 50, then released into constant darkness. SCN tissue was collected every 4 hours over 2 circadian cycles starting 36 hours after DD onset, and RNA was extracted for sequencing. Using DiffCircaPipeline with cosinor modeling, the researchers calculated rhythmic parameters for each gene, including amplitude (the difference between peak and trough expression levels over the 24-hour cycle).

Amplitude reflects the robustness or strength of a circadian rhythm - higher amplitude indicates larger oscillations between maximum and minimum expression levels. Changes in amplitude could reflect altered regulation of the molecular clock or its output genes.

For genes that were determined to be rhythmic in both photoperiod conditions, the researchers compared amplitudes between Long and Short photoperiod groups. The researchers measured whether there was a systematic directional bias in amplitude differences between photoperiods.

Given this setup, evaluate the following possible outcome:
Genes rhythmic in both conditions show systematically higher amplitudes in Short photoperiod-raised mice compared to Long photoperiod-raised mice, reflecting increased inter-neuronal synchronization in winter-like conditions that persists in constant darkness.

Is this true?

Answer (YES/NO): YES